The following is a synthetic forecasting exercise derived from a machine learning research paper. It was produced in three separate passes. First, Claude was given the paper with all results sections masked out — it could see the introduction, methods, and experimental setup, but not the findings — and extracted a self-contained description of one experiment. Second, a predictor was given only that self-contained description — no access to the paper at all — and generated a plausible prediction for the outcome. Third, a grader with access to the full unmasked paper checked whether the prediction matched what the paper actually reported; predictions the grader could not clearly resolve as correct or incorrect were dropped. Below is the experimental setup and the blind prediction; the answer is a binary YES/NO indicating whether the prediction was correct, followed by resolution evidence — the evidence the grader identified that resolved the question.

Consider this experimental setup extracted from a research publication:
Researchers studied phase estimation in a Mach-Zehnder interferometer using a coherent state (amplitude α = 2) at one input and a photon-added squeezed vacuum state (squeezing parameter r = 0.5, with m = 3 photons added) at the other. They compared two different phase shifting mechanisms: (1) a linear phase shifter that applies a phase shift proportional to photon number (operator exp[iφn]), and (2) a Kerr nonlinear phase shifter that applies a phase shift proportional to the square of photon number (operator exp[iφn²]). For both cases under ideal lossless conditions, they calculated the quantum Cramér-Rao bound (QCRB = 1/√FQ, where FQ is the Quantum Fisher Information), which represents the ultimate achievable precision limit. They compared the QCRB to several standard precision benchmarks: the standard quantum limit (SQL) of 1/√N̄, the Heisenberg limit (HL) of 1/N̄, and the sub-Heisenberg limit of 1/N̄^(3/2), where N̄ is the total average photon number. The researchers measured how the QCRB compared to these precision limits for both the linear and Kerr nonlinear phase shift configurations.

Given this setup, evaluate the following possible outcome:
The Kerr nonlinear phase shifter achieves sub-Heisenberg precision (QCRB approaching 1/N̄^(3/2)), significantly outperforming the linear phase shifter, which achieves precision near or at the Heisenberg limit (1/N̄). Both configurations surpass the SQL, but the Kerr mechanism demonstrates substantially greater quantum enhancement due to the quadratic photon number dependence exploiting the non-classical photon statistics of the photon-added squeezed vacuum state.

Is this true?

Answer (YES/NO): YES